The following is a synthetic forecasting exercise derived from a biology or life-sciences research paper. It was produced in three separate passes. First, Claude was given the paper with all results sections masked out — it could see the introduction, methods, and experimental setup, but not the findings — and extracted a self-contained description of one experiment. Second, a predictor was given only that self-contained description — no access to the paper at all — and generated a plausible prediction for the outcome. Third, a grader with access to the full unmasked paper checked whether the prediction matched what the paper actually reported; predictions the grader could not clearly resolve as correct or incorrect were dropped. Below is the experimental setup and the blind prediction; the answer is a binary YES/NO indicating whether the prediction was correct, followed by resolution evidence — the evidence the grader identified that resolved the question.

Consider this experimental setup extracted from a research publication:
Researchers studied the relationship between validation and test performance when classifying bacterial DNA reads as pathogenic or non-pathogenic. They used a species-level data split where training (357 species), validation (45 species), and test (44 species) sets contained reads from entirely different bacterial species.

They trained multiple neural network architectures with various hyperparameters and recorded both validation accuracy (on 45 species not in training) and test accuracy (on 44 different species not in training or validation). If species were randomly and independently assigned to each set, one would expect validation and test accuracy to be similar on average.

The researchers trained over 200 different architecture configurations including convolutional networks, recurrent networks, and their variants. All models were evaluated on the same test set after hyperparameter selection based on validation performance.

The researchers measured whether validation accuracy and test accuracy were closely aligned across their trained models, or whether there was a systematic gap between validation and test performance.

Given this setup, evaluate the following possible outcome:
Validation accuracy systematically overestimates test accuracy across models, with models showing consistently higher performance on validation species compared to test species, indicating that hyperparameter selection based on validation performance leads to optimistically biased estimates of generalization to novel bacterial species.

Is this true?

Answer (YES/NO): NO